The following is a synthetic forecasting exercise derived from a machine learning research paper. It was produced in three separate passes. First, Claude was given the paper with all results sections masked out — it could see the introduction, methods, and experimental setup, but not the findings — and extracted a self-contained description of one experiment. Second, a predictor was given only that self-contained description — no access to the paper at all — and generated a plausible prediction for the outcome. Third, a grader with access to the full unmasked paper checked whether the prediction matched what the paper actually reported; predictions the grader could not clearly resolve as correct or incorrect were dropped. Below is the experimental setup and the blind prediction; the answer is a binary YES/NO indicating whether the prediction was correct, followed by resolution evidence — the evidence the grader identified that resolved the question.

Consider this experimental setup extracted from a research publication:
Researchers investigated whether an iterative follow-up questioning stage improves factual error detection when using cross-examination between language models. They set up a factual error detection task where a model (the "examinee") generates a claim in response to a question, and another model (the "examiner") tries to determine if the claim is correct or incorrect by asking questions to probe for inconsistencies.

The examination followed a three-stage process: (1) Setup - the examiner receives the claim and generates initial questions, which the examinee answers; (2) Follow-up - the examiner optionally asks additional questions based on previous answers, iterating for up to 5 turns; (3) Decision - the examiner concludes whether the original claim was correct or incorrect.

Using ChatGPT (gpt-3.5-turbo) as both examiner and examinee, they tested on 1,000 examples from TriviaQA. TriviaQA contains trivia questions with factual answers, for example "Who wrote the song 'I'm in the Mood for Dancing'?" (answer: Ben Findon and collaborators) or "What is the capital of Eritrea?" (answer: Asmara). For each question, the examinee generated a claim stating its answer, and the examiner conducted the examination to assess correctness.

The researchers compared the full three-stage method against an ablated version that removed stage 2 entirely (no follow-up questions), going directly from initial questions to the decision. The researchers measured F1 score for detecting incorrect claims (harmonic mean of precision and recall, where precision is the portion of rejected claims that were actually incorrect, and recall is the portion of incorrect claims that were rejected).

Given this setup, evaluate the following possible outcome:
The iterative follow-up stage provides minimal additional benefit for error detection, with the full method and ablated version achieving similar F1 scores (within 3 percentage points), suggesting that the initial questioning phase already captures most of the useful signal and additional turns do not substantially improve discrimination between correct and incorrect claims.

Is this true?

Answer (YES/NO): NO